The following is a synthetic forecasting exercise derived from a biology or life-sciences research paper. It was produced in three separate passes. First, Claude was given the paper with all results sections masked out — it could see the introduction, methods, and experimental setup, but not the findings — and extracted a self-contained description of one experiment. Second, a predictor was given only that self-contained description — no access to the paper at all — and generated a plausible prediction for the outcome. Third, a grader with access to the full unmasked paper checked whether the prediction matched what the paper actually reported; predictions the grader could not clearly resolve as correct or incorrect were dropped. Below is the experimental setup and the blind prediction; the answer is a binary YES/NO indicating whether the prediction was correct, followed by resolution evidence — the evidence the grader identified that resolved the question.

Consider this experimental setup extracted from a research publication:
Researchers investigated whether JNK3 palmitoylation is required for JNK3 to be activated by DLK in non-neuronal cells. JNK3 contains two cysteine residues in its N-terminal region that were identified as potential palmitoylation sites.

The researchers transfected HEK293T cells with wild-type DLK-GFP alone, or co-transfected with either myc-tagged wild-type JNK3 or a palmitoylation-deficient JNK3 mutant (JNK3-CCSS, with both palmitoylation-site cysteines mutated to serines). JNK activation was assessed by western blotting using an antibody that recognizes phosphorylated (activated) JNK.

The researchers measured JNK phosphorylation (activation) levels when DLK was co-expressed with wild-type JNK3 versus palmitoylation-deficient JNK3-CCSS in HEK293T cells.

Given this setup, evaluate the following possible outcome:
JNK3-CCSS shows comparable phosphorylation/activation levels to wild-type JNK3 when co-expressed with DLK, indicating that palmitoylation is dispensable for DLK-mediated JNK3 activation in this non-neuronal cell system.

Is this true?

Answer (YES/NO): YES